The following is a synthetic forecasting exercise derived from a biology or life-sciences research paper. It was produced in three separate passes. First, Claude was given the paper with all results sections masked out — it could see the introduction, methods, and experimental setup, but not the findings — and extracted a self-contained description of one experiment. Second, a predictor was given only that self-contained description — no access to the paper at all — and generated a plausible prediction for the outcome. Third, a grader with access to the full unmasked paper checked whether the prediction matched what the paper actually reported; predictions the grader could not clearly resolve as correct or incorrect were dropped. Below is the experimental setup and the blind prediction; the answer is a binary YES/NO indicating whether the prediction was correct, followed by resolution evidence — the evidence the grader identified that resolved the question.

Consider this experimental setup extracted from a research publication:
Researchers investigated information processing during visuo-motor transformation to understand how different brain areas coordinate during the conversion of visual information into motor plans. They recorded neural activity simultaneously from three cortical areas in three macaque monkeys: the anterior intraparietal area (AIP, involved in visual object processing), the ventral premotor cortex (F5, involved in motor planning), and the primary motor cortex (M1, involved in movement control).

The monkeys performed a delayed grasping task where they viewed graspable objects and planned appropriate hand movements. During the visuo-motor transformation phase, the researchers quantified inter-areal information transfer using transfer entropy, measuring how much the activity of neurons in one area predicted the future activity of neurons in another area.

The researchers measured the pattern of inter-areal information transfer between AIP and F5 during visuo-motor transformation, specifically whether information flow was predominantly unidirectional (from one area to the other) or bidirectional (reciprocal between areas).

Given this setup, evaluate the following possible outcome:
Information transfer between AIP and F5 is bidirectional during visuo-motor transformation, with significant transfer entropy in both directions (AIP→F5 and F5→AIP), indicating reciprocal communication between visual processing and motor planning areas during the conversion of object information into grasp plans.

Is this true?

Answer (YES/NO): YES